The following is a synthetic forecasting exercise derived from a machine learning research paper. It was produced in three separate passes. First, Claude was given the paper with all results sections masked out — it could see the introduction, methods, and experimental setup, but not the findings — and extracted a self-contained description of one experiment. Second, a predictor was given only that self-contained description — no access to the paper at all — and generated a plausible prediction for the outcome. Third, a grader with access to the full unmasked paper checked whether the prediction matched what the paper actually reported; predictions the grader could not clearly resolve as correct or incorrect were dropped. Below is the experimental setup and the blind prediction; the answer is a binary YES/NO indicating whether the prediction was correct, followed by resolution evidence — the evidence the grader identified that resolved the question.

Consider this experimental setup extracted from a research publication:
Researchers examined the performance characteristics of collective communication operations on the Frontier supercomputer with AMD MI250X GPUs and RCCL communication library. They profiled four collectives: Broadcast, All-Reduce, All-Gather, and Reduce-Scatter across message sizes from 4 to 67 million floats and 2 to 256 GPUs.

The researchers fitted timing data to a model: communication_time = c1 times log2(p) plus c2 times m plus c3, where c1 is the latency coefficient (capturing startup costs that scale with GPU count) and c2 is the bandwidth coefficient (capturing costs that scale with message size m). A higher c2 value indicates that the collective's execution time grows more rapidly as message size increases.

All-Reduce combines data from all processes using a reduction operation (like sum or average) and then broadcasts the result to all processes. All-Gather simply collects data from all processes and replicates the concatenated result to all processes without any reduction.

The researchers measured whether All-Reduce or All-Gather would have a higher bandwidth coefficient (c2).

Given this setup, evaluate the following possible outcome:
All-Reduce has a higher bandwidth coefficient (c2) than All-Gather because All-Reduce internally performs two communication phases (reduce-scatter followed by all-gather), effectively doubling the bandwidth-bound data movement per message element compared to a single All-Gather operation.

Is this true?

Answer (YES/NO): YES